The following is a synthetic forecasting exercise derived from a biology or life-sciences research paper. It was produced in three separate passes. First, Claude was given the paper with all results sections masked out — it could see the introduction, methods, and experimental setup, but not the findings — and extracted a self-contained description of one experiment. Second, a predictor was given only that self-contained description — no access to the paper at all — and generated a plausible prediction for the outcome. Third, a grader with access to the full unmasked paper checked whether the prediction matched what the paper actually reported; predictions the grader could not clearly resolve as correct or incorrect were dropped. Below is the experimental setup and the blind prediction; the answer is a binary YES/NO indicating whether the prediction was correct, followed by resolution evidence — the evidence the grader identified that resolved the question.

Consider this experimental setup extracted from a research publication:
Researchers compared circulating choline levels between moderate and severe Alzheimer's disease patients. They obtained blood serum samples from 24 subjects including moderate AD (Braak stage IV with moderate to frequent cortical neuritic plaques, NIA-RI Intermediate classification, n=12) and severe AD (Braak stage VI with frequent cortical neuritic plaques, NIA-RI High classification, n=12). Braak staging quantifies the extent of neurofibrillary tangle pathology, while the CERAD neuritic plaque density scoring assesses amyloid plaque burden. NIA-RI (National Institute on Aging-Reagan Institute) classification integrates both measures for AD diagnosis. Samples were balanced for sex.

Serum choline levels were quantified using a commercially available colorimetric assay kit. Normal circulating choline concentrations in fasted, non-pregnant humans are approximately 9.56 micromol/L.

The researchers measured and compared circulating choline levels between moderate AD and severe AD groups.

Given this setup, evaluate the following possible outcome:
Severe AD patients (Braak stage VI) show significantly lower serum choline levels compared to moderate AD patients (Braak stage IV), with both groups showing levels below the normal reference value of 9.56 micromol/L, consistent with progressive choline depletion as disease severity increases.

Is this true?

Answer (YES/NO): YES